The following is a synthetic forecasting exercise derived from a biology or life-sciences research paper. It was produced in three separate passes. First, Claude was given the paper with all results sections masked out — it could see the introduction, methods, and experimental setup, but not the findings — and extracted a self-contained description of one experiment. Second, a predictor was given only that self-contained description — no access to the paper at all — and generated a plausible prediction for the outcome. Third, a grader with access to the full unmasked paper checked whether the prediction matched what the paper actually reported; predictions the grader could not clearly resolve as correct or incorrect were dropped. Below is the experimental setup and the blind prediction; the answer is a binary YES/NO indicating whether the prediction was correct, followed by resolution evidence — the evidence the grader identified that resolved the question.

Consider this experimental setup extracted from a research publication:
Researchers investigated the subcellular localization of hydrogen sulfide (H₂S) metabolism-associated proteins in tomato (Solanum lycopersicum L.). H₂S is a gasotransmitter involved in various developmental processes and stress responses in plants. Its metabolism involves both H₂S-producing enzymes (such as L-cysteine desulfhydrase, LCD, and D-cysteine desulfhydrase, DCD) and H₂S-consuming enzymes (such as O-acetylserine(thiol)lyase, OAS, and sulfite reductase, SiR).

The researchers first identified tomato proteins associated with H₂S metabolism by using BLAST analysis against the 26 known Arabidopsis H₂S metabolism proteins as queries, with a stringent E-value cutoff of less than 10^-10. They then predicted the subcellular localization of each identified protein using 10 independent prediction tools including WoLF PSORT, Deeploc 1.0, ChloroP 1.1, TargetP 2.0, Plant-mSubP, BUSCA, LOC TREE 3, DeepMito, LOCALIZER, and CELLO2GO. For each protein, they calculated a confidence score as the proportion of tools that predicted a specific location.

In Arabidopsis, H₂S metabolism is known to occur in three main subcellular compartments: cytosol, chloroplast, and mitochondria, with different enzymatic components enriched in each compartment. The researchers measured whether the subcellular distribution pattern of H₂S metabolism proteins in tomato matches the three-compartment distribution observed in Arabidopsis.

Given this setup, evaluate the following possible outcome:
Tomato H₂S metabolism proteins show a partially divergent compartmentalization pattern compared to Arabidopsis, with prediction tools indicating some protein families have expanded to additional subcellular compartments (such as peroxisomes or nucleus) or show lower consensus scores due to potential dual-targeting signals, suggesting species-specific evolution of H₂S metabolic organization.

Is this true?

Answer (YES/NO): NO